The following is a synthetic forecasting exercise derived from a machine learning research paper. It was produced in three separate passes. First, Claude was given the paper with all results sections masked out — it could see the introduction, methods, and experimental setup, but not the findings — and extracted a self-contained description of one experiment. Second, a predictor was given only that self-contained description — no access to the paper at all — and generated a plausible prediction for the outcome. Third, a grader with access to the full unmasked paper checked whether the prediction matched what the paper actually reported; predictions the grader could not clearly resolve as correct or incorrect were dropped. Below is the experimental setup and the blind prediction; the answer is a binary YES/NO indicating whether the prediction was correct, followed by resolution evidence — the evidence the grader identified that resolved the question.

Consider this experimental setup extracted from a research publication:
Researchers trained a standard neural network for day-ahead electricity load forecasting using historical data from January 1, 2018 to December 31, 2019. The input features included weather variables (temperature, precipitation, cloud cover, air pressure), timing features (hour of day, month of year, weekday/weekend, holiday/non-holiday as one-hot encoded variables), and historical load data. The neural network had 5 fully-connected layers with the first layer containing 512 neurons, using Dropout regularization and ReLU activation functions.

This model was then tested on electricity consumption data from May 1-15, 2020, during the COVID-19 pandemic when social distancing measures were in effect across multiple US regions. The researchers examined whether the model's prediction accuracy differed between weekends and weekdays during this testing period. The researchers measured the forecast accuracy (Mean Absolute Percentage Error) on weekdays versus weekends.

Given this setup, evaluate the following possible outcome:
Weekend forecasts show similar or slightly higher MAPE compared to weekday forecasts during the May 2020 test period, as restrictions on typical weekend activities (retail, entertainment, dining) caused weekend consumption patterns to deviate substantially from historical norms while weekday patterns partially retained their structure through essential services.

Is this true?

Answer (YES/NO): NO